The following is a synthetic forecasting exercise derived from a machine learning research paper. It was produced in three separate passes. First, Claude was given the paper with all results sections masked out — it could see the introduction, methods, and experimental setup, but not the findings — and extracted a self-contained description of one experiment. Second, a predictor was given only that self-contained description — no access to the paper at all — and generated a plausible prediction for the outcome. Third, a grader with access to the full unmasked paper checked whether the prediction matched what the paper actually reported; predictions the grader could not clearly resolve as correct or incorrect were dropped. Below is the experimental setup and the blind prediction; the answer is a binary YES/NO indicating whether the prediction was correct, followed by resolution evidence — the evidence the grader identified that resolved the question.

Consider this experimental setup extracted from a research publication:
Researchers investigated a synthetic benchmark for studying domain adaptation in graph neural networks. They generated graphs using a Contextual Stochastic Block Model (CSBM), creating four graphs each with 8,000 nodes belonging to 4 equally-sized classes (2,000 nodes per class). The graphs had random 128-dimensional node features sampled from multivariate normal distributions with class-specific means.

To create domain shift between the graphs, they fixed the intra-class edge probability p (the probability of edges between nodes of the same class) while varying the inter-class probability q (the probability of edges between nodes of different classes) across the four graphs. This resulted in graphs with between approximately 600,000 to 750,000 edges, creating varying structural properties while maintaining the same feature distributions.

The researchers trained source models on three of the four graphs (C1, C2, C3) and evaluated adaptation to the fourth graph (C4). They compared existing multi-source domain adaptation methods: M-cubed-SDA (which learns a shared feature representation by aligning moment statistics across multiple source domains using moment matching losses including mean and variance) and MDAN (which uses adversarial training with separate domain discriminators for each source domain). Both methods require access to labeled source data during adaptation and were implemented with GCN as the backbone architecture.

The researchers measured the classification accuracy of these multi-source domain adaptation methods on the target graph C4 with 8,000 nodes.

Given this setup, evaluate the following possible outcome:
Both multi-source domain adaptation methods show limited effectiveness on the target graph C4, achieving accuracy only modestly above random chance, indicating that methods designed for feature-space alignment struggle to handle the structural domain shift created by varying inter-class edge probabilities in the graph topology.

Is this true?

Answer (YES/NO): NO